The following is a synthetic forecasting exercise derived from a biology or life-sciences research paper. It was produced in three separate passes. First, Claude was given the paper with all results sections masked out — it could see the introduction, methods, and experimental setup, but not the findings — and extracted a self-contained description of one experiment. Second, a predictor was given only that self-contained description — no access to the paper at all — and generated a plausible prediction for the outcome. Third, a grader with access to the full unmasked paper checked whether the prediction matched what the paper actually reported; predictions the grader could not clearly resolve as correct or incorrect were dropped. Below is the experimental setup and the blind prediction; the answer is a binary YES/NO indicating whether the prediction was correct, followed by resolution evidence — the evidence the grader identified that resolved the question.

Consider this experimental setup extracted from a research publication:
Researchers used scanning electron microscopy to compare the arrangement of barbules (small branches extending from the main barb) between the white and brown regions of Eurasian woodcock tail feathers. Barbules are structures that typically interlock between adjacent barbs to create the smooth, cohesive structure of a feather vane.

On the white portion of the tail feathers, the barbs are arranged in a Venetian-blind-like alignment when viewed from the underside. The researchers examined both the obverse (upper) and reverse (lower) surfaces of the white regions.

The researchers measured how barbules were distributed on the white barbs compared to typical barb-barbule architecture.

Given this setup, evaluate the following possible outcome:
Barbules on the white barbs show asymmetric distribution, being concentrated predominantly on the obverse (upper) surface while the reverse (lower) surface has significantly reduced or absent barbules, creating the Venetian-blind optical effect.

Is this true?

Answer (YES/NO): NO